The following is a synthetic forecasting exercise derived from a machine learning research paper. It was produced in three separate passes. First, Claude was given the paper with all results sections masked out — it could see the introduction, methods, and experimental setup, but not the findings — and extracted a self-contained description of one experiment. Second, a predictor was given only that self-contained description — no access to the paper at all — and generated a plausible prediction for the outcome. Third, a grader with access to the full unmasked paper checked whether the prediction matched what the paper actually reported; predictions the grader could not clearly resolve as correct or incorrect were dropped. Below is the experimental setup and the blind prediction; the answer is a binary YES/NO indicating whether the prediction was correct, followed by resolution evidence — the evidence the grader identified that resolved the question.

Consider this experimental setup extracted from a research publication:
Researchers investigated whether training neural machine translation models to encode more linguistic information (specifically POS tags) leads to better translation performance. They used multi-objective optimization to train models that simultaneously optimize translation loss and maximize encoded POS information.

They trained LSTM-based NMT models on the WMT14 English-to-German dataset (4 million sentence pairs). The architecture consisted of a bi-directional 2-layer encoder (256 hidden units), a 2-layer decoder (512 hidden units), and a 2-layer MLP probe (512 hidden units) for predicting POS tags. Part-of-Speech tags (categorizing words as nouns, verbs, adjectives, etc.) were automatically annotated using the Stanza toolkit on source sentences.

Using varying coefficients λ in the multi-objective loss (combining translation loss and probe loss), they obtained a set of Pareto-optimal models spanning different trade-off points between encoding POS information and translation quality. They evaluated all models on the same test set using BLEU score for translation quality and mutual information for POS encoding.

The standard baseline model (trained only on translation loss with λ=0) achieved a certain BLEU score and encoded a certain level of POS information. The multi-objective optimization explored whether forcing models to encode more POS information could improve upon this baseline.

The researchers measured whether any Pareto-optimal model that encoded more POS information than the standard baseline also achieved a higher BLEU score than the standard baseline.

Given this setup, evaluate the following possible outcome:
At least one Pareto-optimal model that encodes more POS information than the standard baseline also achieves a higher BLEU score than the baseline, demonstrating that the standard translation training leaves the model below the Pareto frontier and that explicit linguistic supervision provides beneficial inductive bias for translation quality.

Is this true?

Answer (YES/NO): YES